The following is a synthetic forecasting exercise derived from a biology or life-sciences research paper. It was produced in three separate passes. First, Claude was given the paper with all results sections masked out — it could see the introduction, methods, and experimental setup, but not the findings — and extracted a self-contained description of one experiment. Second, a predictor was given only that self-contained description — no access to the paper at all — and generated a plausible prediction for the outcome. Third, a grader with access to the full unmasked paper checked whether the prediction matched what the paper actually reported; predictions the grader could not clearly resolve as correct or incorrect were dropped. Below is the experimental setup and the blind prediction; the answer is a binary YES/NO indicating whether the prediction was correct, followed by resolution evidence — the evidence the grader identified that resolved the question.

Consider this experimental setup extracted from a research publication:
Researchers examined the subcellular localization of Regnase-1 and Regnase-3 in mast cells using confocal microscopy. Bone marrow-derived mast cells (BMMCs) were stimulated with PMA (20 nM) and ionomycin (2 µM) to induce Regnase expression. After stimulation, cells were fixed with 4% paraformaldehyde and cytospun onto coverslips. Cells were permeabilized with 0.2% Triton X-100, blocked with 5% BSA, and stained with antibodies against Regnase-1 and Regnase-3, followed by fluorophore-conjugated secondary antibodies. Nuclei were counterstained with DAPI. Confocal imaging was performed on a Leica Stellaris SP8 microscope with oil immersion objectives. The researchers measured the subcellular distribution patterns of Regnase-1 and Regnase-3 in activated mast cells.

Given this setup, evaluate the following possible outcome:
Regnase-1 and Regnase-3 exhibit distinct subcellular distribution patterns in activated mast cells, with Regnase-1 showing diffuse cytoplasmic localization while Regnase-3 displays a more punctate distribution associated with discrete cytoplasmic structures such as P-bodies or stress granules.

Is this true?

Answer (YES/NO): NO